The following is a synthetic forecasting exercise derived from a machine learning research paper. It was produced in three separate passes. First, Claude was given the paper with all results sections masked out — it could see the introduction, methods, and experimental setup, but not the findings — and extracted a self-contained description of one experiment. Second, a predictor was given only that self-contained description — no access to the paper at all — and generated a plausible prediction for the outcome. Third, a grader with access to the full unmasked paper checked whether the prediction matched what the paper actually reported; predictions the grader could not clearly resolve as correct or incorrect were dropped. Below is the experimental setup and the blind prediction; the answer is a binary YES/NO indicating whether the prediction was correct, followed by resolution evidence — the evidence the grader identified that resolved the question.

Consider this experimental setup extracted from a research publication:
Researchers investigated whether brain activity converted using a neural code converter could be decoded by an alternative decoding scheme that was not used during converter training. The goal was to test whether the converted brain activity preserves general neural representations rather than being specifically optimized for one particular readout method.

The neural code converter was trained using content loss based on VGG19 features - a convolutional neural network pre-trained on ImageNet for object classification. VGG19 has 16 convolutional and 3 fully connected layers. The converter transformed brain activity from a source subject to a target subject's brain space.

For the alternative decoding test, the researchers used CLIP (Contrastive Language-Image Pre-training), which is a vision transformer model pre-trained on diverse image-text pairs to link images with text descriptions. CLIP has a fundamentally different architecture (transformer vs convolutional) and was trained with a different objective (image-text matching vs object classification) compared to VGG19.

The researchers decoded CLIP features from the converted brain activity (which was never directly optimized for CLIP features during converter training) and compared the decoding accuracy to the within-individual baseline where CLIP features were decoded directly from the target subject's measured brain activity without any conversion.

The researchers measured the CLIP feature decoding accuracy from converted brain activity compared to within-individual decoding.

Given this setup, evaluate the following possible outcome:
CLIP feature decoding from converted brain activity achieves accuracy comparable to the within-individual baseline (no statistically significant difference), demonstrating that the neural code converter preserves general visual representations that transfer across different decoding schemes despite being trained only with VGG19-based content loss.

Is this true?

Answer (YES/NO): YES